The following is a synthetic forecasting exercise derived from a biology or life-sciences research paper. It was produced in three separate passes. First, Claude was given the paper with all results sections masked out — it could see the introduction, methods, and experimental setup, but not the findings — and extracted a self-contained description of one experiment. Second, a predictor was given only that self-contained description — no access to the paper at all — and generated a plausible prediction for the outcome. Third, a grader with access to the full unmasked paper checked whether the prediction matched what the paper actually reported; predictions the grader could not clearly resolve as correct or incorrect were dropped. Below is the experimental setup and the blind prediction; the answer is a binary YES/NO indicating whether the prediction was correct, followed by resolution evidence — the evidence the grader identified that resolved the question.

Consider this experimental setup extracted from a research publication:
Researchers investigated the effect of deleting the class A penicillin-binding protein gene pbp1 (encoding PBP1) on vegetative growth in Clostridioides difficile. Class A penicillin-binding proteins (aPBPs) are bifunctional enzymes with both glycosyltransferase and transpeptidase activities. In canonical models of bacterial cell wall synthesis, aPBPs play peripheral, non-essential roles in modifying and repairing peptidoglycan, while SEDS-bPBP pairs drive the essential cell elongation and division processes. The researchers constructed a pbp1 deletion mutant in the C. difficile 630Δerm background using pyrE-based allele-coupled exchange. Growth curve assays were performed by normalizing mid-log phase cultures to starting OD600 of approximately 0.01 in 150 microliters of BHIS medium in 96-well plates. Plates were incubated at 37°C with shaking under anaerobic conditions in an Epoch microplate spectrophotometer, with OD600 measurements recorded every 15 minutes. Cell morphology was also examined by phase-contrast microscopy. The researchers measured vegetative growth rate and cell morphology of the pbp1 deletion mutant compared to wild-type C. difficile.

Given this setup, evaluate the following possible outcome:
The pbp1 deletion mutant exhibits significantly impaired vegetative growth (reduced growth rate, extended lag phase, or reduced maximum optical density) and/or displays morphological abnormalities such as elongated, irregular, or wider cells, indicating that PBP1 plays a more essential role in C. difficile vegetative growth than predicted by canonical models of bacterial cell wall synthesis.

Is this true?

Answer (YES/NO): YES